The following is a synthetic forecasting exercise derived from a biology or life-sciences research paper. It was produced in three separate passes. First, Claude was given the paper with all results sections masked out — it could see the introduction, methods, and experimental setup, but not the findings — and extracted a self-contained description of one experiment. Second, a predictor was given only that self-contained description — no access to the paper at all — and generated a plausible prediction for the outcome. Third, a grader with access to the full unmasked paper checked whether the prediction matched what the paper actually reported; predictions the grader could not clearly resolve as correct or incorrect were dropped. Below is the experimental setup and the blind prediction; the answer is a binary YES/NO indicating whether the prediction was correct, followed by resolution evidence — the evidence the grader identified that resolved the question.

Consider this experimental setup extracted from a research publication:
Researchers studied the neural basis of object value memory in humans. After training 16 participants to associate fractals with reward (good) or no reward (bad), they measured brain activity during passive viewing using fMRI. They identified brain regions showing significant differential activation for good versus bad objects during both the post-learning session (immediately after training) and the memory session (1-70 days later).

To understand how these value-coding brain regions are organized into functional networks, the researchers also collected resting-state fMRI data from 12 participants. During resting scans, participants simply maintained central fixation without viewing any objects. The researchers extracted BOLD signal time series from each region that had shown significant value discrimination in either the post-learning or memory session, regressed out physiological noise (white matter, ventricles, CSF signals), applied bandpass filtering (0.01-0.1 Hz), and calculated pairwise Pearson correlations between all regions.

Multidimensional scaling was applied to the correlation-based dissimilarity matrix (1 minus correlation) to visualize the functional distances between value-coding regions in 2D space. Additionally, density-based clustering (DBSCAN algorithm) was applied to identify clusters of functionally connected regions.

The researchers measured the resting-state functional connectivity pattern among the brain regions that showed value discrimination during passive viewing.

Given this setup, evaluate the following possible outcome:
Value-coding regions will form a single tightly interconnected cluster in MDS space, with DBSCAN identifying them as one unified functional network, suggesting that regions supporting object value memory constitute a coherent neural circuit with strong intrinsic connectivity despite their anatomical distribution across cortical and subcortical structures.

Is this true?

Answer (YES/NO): NO